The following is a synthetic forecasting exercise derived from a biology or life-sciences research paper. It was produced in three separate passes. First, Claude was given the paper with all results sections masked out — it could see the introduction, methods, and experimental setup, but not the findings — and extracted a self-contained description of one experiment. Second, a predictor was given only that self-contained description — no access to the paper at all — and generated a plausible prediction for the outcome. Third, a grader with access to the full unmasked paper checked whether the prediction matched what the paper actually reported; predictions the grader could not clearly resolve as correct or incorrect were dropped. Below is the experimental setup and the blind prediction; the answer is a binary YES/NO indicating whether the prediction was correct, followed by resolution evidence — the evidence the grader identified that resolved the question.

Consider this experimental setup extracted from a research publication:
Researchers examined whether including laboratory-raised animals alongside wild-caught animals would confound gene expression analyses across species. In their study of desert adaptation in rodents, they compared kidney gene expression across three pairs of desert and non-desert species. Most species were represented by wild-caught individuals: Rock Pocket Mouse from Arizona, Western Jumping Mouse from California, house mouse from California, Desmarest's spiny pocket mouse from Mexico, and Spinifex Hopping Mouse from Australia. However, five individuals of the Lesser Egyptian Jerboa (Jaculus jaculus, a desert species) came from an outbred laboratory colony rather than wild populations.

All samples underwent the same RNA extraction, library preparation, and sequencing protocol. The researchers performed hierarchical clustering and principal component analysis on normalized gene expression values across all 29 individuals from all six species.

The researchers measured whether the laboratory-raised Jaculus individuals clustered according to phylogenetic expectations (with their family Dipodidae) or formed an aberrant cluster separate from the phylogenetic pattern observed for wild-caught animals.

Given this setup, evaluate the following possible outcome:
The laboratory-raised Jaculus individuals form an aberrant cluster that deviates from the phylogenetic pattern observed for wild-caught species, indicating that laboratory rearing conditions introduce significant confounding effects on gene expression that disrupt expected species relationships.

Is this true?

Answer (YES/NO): NO